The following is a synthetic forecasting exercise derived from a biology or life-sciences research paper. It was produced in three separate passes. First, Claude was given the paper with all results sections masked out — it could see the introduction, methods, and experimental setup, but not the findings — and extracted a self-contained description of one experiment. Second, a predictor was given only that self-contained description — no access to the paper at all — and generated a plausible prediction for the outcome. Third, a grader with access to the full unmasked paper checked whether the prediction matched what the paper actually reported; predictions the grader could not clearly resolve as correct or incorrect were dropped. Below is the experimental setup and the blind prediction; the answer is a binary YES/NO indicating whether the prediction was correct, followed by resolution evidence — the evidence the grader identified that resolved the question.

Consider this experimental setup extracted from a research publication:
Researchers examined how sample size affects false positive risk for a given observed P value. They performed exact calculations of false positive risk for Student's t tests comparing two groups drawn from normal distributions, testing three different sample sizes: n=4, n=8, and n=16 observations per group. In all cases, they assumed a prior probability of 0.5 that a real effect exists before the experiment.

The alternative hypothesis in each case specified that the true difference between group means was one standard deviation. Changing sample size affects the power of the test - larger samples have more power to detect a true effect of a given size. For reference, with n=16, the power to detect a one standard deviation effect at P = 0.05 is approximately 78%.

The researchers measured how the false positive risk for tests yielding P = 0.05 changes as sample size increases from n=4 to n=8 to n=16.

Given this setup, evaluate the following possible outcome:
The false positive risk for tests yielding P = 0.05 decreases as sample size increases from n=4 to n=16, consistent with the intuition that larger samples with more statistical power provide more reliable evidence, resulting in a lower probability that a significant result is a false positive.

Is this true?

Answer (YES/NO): NO